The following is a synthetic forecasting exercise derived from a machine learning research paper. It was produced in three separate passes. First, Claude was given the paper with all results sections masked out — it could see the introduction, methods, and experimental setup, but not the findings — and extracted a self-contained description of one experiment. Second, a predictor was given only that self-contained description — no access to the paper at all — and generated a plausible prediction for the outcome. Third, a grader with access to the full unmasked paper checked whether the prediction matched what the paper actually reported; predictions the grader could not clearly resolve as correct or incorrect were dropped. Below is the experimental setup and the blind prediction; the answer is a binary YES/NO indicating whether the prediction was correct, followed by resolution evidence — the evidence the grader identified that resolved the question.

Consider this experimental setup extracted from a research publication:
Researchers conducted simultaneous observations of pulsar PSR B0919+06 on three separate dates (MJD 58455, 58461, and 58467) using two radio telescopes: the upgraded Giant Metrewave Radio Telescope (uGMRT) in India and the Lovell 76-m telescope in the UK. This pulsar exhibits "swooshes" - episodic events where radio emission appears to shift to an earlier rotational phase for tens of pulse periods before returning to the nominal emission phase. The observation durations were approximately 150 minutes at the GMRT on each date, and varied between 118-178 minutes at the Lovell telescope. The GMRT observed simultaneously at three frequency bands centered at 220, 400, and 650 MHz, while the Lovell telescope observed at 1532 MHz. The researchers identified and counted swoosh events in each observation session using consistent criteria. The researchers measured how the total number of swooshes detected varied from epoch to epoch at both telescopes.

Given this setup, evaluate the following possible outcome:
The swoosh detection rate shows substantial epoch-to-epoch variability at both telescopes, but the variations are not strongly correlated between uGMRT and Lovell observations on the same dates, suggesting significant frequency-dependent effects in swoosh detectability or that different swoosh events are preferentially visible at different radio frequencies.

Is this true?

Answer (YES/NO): NO